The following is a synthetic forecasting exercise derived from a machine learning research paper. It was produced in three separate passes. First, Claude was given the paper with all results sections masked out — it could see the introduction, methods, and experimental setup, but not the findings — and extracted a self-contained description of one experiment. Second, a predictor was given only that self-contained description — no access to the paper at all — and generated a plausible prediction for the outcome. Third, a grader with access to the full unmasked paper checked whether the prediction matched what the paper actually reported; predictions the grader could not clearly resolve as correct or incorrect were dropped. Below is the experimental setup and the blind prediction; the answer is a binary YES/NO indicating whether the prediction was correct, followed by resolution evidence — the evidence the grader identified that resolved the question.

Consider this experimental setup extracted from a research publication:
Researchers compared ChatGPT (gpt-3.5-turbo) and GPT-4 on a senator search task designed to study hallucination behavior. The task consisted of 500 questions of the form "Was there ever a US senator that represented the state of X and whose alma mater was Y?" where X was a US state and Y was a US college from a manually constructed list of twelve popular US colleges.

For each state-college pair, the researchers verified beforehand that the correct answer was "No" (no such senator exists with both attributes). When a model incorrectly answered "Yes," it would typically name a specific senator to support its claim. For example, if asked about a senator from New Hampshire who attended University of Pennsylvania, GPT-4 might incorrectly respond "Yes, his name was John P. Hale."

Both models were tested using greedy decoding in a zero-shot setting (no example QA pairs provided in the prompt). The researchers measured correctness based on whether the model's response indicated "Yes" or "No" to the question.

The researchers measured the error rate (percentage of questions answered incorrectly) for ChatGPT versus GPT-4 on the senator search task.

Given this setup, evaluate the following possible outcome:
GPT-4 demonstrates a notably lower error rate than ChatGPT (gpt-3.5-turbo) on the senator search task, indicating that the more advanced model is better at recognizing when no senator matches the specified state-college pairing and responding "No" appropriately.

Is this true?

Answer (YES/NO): NO